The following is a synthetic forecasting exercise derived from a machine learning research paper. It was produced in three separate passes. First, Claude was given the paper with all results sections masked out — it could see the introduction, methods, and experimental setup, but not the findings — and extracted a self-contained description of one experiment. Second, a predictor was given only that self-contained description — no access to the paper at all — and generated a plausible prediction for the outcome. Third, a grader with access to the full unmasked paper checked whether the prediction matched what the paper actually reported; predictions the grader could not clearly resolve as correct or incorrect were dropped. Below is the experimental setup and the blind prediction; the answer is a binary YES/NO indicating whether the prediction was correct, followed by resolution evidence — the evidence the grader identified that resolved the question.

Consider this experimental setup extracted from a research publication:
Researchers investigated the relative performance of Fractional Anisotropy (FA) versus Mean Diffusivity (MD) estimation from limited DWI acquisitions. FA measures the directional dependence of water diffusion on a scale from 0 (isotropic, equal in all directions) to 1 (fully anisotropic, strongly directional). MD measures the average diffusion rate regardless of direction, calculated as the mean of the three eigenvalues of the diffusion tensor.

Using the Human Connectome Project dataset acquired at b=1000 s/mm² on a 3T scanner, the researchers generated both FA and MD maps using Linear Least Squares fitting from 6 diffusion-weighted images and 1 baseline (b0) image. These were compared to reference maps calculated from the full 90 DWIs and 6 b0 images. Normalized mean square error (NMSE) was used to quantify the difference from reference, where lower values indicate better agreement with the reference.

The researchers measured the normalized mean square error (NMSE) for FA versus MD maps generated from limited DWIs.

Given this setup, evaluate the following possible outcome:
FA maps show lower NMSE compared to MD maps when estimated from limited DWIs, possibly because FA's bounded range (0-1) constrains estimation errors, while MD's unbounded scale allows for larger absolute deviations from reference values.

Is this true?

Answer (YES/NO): NO